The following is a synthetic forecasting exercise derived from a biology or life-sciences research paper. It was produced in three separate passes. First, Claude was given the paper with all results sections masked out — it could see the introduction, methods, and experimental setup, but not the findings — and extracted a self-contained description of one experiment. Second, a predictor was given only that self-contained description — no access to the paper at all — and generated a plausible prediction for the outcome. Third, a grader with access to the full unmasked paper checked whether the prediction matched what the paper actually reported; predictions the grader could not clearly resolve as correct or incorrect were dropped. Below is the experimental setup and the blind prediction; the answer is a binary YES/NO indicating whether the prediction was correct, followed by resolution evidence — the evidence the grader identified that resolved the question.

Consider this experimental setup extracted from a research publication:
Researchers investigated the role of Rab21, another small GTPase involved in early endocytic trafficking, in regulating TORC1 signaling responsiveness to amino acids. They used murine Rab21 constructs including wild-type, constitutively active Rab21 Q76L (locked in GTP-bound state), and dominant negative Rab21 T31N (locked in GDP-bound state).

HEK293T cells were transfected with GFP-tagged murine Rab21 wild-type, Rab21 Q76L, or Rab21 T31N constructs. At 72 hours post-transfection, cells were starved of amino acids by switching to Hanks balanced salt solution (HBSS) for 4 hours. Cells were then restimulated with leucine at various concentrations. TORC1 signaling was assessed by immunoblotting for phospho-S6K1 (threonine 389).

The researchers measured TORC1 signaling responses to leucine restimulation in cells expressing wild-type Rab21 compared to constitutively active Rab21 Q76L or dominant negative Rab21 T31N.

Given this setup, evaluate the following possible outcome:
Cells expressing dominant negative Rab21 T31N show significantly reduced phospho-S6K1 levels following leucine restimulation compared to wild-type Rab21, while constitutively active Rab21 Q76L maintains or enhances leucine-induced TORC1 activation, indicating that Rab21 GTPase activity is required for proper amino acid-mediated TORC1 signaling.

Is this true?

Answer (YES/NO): NO